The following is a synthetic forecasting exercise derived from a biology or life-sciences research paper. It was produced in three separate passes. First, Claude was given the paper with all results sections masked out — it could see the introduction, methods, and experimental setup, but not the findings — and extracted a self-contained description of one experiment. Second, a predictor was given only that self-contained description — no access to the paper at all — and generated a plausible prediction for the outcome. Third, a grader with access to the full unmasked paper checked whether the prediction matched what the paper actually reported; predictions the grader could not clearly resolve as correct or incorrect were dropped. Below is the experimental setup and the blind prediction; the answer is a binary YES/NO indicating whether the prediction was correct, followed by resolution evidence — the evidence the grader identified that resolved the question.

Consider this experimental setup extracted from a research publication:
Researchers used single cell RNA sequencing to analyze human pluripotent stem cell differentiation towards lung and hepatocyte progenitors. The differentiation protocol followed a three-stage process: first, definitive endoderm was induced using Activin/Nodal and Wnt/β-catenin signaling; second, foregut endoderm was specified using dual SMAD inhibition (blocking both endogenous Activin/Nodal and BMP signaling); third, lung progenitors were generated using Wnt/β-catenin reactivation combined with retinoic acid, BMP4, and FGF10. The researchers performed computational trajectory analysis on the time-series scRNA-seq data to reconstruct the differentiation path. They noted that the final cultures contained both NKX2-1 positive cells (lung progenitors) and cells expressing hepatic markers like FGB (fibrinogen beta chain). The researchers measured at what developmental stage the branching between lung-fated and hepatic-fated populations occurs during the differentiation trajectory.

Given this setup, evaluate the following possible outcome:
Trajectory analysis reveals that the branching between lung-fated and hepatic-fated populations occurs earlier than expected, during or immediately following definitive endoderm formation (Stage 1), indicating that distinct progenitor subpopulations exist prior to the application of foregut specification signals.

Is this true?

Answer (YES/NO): YES